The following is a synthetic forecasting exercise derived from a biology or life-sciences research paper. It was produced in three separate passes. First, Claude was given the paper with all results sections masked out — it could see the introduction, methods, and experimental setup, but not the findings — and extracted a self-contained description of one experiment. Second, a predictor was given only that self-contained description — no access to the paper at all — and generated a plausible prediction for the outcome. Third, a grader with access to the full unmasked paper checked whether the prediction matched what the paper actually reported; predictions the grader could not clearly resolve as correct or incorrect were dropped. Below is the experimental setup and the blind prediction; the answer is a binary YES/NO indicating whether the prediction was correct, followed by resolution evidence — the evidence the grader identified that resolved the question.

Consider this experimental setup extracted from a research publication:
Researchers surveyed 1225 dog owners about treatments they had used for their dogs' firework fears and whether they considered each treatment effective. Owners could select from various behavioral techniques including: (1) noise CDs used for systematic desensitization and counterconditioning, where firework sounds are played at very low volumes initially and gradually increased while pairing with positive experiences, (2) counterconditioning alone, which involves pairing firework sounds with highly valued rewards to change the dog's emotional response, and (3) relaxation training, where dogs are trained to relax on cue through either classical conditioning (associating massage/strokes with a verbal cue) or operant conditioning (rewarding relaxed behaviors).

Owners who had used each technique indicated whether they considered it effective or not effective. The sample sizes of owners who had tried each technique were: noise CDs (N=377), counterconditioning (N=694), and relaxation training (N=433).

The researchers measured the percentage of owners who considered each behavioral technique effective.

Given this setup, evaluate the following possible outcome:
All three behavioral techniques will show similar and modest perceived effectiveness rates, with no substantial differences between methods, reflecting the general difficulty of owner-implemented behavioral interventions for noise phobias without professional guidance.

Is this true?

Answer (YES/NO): NO